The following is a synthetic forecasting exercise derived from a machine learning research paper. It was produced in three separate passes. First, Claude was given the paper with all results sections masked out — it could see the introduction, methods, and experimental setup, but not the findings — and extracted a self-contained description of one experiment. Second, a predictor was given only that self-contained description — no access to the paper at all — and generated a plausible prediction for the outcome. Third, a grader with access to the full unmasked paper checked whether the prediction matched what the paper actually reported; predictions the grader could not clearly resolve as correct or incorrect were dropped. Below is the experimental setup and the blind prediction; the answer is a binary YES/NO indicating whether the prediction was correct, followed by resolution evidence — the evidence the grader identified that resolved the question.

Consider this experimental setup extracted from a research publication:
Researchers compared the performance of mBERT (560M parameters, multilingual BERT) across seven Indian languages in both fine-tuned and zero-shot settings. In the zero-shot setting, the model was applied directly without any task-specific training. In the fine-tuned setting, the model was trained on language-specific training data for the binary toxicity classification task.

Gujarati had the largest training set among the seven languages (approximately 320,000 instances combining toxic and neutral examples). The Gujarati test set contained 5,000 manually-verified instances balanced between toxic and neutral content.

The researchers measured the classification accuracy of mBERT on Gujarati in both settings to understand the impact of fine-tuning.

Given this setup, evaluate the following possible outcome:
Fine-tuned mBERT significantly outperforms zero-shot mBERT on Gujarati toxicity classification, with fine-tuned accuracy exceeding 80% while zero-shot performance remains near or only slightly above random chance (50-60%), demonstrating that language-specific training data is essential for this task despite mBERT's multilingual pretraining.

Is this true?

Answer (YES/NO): YES